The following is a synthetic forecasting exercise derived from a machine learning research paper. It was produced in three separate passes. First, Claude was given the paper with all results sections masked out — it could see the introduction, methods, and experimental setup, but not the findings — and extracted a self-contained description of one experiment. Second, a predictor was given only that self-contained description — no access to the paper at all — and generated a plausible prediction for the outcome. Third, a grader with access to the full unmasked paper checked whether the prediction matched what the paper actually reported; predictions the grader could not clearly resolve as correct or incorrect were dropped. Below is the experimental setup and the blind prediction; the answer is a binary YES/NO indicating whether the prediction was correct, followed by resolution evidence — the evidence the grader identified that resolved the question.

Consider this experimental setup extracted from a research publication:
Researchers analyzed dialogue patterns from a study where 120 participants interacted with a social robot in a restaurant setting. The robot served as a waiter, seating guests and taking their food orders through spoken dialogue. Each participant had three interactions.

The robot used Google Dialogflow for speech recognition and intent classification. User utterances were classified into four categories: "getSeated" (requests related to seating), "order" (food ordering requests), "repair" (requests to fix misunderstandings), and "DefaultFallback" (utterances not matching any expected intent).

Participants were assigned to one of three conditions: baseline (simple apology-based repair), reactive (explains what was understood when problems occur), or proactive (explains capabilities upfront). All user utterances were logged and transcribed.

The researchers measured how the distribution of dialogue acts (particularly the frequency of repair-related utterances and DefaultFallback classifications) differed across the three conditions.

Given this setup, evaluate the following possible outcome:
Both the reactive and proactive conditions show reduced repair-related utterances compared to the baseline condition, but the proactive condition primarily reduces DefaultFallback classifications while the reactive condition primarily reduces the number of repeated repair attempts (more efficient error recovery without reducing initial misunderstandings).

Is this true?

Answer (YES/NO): NO